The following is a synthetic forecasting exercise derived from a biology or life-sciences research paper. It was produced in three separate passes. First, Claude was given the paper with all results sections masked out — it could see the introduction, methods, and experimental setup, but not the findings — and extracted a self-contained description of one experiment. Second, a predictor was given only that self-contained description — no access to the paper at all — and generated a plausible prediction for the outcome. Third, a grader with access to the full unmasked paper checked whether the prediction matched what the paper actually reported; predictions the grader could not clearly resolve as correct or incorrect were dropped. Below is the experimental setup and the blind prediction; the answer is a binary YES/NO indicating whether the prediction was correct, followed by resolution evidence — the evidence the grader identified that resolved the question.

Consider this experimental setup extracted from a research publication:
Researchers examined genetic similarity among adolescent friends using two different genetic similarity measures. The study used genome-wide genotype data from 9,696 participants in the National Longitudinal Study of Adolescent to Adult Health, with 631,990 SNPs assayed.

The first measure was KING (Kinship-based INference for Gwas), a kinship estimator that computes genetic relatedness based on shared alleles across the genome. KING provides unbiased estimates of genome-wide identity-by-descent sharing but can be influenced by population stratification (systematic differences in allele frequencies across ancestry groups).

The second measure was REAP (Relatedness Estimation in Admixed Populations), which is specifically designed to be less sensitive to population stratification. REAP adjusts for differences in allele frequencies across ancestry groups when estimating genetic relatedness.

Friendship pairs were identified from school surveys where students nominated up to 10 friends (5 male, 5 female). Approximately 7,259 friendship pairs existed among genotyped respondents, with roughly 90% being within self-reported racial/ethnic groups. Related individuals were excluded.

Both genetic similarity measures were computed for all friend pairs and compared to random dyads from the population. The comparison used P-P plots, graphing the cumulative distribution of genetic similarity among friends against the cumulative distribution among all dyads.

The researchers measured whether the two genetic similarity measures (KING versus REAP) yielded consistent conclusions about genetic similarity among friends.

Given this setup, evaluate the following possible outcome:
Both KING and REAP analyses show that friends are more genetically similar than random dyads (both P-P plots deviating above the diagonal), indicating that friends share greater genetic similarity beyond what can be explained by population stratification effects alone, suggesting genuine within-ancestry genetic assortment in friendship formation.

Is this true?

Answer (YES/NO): YES